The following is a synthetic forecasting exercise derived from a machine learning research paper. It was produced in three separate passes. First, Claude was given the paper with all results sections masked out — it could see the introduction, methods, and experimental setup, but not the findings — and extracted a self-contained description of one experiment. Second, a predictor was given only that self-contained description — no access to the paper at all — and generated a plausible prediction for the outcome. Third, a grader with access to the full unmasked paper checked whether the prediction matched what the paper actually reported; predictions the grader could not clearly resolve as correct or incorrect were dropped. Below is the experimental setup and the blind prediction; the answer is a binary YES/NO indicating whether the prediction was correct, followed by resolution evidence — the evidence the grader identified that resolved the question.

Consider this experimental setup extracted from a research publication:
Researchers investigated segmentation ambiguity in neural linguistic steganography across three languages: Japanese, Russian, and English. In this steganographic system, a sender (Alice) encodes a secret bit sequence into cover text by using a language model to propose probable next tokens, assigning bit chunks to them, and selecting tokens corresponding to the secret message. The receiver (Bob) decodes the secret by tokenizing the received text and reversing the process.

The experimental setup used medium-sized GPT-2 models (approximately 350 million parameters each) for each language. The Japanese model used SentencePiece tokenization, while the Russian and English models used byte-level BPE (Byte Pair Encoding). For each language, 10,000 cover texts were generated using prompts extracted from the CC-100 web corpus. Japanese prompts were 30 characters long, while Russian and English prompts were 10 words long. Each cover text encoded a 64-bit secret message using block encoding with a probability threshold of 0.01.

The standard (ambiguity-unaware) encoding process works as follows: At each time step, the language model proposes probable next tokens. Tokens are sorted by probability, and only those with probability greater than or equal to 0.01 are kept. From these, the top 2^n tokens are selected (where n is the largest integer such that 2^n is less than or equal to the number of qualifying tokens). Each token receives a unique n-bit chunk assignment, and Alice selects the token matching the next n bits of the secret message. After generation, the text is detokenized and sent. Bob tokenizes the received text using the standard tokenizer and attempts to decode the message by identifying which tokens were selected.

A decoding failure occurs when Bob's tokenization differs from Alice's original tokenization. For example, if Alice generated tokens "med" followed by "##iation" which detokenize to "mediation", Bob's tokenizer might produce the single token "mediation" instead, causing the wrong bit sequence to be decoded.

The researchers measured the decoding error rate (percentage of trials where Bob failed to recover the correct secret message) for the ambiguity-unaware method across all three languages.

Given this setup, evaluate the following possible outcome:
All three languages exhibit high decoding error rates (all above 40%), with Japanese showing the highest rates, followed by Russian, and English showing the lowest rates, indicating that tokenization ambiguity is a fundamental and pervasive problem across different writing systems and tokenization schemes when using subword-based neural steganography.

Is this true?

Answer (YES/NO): NO